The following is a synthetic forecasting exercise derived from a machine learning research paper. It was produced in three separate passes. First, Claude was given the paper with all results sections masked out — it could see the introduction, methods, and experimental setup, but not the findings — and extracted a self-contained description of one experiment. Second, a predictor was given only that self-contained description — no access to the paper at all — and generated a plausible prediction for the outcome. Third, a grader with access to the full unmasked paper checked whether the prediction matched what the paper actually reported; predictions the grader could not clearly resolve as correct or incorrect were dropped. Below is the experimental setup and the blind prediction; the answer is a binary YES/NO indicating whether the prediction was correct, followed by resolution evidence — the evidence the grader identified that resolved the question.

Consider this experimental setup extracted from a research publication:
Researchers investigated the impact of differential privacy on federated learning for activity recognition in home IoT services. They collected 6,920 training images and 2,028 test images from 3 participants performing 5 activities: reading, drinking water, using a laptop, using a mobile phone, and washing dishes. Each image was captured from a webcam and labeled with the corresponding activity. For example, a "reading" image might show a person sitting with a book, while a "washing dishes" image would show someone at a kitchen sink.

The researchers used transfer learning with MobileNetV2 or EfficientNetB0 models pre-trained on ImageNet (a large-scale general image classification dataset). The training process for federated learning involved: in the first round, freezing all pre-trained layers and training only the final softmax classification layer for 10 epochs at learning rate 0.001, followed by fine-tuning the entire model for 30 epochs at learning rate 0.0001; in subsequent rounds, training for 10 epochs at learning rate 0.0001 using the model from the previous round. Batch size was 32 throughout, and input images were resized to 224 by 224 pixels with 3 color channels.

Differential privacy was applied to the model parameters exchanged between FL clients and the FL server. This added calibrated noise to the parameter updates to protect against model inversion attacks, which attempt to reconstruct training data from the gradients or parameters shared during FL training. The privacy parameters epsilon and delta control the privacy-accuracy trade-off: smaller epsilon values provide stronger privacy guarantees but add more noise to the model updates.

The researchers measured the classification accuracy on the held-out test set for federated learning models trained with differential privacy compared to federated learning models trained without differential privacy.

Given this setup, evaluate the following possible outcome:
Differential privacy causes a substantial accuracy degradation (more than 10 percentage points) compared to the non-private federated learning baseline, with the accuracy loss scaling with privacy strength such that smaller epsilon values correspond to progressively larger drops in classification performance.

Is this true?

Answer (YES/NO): NO